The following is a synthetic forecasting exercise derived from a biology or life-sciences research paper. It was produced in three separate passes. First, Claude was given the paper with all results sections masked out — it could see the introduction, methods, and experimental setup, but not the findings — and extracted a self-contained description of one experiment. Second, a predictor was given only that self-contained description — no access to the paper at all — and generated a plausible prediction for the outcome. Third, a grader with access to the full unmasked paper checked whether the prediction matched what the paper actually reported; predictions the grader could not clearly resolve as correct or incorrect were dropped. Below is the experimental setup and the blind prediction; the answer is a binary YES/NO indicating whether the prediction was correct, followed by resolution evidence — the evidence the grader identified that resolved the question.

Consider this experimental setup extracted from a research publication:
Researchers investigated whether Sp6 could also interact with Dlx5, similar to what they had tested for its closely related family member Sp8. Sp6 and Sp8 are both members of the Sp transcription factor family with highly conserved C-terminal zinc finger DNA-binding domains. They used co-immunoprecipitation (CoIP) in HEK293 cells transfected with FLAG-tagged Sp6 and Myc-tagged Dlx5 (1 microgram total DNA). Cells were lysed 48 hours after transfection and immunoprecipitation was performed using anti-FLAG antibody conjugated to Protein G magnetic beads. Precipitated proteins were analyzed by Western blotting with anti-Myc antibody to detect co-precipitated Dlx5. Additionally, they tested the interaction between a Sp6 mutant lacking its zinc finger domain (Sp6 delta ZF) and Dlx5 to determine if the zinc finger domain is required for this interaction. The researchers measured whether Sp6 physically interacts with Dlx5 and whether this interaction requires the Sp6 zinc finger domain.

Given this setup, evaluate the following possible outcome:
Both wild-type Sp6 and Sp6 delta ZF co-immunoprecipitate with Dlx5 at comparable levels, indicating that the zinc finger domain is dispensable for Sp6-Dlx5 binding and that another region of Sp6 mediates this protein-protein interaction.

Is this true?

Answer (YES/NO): NO